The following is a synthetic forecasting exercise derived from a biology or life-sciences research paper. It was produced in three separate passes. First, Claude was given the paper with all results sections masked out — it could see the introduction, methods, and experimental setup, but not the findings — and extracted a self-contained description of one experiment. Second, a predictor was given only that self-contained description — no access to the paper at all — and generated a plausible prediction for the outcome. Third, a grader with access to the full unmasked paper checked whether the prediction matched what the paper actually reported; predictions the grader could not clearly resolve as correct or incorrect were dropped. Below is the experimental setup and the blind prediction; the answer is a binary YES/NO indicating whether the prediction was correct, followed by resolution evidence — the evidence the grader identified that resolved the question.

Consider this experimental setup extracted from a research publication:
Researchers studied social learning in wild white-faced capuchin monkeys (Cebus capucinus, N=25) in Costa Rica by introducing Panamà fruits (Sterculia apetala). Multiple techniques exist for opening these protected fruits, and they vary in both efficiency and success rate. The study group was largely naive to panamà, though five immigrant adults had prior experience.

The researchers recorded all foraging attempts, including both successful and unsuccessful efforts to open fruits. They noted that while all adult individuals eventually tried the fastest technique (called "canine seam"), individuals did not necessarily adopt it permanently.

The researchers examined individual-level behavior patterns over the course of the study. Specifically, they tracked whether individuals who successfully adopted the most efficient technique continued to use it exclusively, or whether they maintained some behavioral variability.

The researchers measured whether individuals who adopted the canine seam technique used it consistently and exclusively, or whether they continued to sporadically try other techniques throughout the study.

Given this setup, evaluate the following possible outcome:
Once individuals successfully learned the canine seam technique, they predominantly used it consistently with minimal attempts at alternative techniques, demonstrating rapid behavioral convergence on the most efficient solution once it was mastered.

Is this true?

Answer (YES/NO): NO